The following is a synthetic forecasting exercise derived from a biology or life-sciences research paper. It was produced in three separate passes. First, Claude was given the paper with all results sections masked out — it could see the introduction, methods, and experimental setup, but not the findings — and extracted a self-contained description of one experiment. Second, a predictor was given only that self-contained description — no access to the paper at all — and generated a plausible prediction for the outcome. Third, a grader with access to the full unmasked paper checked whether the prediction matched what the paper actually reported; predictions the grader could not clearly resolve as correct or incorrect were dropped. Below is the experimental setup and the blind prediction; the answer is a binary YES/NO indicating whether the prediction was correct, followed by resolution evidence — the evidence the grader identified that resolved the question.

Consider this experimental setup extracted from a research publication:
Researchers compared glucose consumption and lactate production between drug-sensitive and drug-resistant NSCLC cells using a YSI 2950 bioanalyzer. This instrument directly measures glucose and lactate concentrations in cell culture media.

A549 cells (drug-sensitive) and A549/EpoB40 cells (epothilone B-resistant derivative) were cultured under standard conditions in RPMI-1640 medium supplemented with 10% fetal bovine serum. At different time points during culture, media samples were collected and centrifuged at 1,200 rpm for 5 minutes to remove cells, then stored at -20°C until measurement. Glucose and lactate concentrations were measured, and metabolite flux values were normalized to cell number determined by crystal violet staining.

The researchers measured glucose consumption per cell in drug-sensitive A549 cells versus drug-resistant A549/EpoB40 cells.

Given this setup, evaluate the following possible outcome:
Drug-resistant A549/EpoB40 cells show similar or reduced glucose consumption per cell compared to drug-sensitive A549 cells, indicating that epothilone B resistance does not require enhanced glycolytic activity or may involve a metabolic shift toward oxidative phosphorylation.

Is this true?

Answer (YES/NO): YES